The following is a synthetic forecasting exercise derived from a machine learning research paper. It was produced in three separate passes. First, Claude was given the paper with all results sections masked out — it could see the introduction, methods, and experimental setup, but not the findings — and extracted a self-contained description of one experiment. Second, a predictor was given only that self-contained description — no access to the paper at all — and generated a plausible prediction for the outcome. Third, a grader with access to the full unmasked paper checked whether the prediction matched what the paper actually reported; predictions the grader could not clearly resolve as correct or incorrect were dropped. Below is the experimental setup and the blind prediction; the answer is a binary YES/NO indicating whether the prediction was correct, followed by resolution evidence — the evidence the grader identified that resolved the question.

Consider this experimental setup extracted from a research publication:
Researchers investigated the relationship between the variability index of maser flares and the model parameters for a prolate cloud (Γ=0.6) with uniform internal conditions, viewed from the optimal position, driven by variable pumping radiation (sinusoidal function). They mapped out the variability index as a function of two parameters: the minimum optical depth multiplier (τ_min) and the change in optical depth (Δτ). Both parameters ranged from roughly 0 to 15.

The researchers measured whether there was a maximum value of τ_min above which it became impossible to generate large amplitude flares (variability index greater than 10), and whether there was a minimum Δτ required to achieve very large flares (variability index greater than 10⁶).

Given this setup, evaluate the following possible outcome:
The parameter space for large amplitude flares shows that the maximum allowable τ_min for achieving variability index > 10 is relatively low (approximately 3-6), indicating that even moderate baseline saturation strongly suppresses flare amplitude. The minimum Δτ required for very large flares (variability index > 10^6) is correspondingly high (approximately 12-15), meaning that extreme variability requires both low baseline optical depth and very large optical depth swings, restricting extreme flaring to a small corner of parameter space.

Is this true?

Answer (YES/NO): NO